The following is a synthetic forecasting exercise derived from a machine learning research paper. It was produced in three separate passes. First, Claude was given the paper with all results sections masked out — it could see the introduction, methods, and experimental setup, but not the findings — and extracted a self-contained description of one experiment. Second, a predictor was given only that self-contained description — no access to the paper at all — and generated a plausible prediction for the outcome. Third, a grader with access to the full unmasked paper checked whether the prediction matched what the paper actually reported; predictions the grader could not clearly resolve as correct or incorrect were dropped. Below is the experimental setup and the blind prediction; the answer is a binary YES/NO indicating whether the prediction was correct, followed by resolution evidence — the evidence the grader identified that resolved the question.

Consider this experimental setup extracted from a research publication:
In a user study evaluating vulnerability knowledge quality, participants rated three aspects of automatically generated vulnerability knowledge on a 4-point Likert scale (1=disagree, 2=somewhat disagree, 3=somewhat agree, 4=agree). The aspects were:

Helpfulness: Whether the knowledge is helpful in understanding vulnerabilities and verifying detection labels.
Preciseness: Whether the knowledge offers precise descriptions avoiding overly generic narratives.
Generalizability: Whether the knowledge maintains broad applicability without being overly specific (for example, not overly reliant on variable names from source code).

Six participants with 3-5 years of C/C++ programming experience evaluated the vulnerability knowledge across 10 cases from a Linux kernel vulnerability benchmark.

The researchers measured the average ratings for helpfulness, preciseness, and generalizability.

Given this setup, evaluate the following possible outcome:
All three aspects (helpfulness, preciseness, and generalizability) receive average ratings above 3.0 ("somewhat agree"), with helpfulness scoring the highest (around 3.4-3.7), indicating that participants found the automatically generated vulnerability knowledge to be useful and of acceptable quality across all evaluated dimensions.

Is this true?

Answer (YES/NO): NO